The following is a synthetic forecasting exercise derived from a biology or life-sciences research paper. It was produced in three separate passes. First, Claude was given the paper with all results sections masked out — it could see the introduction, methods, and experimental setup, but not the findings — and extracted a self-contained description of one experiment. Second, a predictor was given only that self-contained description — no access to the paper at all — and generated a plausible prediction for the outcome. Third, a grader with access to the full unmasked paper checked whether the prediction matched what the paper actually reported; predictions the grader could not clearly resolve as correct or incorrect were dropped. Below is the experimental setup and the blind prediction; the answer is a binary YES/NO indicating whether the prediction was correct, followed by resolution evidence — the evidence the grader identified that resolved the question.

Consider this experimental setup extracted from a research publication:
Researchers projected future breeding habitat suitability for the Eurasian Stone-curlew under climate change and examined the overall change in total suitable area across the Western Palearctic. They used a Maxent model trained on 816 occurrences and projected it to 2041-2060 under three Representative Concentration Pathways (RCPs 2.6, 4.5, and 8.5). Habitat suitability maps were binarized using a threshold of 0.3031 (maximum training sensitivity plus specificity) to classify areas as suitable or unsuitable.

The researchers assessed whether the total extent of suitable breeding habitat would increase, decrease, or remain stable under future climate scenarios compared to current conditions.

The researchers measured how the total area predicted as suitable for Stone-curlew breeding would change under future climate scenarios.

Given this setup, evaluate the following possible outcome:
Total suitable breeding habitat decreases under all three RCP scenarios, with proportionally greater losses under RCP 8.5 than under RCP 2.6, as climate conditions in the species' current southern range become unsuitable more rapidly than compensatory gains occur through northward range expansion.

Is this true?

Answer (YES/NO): NO